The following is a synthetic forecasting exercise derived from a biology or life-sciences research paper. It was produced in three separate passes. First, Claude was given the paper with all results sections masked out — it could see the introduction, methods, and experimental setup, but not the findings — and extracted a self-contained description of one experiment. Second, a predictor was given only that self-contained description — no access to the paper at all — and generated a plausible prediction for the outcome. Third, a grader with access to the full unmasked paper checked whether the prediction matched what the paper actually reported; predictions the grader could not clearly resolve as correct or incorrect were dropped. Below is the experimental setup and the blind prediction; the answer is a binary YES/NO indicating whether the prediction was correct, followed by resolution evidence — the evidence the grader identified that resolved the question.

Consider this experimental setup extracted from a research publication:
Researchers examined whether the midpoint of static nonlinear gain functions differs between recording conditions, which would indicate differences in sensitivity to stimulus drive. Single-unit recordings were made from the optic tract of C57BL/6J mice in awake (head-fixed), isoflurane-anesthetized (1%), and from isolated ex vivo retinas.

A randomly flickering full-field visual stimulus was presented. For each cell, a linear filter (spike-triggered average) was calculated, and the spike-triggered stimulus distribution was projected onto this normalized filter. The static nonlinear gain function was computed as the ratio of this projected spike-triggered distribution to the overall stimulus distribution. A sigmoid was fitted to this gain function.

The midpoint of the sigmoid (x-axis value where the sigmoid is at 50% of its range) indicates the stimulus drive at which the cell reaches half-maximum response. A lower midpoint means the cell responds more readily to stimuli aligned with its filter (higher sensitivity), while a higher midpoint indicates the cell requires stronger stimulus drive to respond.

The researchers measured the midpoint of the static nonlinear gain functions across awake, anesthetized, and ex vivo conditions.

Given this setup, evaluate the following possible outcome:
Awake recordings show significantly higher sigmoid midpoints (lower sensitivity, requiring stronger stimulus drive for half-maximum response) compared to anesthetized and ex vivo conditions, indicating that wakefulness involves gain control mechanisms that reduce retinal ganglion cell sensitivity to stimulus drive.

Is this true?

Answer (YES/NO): NO